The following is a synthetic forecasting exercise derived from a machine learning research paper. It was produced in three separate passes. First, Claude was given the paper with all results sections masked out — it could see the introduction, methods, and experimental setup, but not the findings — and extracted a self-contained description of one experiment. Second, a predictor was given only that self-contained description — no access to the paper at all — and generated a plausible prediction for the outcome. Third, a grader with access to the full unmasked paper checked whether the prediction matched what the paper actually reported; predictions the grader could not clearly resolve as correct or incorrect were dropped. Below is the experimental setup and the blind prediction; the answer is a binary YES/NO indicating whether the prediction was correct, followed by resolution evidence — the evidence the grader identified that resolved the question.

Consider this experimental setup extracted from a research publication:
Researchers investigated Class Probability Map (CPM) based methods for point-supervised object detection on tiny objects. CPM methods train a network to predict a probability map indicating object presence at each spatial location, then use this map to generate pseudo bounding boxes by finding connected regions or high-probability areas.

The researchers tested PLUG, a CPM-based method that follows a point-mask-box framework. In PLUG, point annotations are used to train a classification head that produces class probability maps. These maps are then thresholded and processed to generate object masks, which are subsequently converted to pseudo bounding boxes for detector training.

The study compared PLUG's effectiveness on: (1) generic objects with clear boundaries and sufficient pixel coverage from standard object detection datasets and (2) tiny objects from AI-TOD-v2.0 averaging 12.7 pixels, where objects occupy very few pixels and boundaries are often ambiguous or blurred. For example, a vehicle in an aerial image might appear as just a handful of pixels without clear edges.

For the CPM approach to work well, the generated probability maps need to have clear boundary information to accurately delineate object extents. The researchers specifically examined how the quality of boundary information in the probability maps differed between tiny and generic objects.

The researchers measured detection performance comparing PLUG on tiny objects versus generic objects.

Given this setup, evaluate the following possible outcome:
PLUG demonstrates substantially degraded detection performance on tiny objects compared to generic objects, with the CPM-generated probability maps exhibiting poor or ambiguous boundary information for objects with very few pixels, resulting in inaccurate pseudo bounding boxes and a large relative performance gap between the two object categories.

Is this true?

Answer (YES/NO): YES